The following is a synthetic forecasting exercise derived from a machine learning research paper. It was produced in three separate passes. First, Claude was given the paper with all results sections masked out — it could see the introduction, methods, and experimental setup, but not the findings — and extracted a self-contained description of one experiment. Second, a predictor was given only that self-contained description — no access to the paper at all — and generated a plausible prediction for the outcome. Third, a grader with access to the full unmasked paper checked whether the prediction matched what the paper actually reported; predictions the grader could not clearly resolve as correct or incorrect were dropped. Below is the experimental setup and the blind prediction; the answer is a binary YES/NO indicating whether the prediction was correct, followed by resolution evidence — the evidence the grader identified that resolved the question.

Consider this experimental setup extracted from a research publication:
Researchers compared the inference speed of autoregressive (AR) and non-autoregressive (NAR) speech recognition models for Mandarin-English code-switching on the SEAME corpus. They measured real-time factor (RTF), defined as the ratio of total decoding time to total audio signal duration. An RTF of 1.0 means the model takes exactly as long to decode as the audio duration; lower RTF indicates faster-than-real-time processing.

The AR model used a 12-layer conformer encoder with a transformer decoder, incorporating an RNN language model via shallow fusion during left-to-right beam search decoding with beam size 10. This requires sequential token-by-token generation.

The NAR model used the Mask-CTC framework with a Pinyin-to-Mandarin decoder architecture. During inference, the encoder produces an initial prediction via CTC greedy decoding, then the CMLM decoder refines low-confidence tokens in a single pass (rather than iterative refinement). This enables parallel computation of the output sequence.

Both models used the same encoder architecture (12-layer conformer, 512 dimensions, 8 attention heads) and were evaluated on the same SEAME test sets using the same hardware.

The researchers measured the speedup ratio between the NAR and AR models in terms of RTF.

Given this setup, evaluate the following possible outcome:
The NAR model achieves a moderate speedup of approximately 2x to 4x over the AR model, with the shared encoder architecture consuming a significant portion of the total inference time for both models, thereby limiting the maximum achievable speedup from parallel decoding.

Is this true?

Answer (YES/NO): NO